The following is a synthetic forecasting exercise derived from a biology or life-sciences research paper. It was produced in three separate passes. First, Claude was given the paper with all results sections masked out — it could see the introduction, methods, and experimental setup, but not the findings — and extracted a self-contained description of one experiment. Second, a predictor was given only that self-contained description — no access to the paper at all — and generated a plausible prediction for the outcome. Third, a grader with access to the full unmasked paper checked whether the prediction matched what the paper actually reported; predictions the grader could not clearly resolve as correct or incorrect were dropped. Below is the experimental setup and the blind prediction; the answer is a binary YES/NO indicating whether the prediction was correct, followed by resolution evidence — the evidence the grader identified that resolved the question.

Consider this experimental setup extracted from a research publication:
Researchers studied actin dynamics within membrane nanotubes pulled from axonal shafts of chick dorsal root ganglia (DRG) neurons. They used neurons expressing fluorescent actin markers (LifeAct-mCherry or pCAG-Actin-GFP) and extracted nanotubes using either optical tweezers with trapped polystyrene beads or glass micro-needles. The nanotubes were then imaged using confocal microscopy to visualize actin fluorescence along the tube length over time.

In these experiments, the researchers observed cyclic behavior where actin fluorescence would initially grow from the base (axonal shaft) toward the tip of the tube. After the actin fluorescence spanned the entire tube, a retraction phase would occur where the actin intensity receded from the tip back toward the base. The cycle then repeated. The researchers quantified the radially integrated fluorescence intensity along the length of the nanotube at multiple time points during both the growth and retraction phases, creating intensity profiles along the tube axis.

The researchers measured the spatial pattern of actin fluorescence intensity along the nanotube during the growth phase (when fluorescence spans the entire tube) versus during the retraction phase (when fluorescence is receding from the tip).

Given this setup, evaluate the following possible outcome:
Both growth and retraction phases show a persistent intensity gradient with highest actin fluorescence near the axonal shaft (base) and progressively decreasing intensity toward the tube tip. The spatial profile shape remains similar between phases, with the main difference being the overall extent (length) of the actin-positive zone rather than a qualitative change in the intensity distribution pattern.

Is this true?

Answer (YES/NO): NO